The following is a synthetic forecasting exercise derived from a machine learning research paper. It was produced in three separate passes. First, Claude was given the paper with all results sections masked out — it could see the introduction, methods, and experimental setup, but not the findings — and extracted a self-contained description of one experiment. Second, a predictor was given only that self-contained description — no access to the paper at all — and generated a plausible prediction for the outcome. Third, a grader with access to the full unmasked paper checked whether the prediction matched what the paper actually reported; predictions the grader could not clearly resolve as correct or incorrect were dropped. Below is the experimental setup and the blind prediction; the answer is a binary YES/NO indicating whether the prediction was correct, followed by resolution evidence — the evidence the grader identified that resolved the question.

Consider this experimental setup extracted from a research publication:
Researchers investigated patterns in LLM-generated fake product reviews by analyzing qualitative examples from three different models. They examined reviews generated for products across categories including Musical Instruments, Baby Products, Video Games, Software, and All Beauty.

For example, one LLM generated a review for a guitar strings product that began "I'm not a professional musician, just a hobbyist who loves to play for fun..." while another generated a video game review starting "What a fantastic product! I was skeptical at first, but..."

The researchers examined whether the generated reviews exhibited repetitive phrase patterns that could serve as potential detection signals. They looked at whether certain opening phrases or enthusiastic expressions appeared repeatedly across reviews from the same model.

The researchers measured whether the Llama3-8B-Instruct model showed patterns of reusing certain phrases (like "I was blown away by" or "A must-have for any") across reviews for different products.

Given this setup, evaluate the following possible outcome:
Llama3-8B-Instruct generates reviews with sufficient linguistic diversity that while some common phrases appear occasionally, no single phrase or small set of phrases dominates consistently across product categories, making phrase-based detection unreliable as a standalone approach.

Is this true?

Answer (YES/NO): NO